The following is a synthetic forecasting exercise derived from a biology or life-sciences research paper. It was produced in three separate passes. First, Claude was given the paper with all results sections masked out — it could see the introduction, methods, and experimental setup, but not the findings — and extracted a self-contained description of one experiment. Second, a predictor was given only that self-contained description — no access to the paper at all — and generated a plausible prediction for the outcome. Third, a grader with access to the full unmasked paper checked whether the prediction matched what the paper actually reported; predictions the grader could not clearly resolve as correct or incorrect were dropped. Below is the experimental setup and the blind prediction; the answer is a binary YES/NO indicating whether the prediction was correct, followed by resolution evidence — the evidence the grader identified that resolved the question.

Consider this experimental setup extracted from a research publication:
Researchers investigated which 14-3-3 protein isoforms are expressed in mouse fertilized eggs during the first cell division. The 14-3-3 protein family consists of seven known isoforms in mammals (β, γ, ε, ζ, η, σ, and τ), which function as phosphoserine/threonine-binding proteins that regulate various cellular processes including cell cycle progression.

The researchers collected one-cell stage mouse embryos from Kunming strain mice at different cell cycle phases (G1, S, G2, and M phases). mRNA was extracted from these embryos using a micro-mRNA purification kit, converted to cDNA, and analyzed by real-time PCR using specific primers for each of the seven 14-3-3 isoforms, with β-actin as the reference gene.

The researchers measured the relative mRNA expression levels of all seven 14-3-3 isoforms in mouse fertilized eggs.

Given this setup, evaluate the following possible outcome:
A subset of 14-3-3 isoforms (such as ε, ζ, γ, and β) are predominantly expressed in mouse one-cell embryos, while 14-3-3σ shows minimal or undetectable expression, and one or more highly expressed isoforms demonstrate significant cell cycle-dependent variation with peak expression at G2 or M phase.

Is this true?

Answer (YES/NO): NO